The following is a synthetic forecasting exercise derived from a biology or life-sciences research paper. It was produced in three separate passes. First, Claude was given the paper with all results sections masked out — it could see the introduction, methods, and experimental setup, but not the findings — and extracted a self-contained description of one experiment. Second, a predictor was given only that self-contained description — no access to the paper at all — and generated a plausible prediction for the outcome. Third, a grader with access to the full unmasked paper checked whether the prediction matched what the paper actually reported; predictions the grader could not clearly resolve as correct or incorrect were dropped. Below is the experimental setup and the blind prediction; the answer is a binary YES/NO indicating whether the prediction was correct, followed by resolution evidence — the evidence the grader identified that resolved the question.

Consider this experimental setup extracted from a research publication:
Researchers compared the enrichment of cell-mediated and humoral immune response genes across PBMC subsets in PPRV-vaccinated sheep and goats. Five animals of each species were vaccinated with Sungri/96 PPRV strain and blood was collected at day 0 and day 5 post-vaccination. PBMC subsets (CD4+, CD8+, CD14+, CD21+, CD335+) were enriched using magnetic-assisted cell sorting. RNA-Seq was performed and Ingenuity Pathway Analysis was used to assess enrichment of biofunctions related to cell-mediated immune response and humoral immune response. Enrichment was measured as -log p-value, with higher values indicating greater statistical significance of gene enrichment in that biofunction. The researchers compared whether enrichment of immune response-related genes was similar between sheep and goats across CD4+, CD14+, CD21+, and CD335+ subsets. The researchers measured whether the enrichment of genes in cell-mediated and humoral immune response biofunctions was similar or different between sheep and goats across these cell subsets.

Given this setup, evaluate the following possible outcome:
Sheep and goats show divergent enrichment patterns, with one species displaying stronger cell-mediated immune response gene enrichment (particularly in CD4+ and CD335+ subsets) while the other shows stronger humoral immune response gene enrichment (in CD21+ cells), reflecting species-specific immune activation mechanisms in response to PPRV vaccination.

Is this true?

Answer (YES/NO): NO